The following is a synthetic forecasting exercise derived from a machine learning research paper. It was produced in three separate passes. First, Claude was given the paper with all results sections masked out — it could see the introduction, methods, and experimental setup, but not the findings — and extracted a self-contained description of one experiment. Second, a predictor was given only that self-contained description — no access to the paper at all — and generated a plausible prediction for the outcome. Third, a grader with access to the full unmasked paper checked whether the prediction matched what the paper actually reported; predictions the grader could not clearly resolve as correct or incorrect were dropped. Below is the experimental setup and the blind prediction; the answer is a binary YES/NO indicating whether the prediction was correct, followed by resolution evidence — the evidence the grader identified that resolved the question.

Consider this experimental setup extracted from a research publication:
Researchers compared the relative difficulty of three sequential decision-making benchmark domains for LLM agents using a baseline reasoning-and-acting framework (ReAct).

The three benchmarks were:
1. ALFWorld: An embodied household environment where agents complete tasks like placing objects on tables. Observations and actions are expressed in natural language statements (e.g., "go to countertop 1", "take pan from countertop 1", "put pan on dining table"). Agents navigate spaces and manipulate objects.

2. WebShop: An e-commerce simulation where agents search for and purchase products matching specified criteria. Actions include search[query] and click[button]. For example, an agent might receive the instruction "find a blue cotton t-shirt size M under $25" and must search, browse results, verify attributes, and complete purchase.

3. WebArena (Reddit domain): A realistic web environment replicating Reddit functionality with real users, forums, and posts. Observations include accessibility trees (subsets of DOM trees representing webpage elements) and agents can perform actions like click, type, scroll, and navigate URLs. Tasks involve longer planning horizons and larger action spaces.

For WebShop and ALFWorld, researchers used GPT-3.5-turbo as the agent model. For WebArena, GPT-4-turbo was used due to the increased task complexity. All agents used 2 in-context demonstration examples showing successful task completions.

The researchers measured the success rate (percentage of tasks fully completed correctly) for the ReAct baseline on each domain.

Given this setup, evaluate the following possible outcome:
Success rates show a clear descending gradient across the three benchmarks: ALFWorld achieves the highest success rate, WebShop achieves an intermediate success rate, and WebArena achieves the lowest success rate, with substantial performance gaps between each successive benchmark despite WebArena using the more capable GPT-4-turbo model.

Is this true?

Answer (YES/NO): YES